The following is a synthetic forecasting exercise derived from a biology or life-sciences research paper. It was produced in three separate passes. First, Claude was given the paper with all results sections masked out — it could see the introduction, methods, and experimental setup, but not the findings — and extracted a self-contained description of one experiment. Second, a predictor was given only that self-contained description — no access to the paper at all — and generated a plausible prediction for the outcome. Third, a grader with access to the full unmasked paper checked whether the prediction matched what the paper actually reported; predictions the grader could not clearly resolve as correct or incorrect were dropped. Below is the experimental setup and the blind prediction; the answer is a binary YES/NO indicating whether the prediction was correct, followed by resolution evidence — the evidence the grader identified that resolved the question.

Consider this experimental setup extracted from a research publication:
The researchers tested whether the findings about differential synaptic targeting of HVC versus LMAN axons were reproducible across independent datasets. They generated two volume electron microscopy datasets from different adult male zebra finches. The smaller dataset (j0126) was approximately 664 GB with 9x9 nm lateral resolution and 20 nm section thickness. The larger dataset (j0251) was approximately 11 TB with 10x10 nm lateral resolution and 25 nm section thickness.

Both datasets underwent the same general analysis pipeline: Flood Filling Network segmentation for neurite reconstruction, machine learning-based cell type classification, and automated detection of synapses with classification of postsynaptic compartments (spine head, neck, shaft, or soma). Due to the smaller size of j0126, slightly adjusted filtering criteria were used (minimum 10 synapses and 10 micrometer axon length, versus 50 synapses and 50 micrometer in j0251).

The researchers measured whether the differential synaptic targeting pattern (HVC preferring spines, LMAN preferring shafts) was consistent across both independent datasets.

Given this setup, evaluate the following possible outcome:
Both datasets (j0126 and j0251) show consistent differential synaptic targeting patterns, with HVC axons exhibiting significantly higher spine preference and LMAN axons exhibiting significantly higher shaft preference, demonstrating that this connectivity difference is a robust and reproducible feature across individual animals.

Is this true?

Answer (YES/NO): YES